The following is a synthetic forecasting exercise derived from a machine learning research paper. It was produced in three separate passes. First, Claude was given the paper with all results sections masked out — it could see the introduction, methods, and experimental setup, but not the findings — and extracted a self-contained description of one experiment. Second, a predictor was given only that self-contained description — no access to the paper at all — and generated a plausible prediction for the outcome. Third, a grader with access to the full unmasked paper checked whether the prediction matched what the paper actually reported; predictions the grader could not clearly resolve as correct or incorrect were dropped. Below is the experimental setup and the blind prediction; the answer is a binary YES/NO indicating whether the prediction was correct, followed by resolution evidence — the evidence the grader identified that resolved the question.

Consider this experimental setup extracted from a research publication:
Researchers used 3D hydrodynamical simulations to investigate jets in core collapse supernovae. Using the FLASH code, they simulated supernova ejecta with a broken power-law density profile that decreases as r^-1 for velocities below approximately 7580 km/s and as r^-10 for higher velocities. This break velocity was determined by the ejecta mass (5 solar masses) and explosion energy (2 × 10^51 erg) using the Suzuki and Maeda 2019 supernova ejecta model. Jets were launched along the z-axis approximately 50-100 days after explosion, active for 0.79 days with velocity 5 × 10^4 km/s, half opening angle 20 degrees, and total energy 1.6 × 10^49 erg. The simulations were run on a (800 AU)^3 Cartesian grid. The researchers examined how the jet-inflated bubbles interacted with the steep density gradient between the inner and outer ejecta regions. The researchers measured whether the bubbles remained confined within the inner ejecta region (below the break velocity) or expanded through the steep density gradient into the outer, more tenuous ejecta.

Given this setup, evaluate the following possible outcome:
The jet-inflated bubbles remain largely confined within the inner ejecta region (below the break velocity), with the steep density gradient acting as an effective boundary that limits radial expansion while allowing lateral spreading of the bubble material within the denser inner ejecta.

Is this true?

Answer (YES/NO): NO